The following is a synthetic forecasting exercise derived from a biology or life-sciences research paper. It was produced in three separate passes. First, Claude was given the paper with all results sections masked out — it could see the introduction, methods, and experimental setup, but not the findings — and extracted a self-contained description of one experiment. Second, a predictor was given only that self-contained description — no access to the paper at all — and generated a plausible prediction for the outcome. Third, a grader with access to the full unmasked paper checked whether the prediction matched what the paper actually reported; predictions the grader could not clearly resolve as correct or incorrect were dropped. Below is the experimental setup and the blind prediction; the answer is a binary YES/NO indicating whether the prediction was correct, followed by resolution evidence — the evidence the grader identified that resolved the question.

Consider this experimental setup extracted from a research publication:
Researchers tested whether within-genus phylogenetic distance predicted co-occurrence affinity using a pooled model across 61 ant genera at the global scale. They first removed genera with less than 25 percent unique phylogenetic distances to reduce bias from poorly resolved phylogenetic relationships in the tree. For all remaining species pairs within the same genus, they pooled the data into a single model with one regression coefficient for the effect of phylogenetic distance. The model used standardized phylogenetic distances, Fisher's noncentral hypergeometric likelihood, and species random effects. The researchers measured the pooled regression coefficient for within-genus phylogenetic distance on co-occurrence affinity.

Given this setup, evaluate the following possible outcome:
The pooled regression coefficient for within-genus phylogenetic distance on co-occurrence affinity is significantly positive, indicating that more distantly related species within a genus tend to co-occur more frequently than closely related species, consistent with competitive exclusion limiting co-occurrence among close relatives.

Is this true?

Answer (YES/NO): YES